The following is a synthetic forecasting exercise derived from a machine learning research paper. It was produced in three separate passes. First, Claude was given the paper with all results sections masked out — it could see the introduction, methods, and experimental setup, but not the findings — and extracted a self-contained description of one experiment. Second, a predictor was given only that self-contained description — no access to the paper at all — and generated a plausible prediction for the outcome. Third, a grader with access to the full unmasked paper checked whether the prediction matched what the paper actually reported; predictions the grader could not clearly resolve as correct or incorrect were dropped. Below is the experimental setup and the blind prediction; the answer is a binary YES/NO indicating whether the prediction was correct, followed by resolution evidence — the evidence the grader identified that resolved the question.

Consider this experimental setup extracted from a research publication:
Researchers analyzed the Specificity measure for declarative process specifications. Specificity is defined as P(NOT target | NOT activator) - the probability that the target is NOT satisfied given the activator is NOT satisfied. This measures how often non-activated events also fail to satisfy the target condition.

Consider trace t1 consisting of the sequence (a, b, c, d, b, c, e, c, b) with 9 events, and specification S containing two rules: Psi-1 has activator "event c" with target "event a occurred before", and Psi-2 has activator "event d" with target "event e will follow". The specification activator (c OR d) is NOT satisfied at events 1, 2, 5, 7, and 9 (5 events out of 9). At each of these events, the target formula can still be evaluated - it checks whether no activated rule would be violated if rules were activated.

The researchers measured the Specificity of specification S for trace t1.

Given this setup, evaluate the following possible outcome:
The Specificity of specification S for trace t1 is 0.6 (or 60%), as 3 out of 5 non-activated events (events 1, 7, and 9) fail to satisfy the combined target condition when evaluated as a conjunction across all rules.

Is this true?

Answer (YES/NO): NO